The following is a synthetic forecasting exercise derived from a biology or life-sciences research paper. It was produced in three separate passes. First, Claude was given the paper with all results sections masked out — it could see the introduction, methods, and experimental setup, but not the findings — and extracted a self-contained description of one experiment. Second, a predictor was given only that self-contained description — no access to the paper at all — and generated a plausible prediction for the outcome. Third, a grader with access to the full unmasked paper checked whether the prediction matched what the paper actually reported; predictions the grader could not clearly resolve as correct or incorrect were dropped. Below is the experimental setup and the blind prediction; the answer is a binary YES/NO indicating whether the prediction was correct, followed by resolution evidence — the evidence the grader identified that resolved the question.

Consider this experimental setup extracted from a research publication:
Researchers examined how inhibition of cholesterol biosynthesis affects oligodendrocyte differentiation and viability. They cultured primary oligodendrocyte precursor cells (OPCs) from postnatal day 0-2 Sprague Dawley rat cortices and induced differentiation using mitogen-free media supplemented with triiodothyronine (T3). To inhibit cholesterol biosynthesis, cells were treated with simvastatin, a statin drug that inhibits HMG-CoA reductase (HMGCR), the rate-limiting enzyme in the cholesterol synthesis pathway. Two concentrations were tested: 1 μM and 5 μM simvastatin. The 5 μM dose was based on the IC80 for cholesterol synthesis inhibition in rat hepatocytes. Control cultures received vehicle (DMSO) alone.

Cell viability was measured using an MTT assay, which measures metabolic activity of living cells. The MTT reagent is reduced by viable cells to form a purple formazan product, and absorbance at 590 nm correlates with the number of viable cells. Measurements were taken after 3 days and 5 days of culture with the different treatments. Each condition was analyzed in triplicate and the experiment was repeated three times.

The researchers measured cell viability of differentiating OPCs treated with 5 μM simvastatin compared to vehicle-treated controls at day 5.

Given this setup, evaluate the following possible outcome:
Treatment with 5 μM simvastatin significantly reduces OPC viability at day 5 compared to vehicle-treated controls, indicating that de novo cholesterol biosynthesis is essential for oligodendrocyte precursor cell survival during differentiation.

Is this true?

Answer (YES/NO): YES